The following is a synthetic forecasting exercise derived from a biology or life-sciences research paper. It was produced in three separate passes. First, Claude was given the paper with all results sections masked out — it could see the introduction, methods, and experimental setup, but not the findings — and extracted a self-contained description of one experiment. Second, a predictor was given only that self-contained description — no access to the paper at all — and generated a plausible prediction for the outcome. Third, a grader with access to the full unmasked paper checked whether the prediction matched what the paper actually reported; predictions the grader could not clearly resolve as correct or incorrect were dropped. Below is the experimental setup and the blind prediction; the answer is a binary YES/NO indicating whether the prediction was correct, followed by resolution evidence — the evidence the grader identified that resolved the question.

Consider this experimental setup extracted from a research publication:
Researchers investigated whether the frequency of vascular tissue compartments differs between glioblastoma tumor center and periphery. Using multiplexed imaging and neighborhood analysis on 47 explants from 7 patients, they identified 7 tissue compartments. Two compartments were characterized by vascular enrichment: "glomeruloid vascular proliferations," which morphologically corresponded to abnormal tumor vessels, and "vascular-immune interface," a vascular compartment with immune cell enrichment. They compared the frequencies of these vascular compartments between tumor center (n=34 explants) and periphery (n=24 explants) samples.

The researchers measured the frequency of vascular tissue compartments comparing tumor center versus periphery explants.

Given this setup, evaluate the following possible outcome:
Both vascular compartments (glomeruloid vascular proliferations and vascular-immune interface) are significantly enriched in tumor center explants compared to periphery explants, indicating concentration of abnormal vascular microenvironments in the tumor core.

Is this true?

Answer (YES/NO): NO